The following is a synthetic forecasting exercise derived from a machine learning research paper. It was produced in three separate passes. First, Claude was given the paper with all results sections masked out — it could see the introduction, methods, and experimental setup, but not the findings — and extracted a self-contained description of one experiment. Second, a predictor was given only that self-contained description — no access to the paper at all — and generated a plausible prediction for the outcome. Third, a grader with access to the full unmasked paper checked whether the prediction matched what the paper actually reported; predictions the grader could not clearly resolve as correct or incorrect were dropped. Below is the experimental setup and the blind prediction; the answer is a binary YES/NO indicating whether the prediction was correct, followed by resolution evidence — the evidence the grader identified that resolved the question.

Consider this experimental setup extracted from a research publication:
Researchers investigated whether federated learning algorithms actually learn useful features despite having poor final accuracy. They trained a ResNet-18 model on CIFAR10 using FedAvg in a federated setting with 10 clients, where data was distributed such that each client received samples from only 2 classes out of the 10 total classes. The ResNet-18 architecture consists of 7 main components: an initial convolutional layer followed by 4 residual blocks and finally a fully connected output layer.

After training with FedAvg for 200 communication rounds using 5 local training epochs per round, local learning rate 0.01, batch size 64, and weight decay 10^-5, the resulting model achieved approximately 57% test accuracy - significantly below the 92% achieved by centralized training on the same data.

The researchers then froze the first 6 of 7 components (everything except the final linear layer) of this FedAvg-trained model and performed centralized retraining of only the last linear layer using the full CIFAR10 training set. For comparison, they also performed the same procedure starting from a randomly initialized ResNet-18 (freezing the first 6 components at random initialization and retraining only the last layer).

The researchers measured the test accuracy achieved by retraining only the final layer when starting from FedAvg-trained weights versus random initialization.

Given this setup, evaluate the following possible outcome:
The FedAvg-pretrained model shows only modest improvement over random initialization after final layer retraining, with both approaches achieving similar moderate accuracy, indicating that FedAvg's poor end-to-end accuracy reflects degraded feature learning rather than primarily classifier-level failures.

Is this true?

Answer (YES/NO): NO